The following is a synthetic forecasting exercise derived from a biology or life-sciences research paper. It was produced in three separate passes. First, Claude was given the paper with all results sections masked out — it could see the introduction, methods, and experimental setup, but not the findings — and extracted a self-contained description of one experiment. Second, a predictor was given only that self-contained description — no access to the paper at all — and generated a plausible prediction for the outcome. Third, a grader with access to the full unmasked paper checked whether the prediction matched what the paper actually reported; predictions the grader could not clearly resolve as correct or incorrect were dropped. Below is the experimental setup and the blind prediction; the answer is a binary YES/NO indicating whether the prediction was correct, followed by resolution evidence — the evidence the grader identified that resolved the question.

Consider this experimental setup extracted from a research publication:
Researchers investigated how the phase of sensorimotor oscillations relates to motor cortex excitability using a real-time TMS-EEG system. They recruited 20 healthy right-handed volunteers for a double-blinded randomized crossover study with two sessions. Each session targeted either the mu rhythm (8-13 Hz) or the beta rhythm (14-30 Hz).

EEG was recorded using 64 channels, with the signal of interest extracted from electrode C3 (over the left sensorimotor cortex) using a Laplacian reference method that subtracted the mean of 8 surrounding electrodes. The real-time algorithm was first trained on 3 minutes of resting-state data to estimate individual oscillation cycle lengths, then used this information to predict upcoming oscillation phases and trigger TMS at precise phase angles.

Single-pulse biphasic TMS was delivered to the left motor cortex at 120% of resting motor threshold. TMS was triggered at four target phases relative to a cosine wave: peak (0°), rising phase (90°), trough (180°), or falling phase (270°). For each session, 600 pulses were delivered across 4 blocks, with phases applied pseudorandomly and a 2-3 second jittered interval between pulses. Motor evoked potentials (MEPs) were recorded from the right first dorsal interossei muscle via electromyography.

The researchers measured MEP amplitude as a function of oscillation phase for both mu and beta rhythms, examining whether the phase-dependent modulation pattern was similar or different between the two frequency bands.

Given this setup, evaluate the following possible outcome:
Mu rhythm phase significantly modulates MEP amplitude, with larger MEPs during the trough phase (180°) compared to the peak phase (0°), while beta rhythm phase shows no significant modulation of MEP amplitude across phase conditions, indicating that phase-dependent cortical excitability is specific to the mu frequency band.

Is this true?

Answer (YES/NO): NO